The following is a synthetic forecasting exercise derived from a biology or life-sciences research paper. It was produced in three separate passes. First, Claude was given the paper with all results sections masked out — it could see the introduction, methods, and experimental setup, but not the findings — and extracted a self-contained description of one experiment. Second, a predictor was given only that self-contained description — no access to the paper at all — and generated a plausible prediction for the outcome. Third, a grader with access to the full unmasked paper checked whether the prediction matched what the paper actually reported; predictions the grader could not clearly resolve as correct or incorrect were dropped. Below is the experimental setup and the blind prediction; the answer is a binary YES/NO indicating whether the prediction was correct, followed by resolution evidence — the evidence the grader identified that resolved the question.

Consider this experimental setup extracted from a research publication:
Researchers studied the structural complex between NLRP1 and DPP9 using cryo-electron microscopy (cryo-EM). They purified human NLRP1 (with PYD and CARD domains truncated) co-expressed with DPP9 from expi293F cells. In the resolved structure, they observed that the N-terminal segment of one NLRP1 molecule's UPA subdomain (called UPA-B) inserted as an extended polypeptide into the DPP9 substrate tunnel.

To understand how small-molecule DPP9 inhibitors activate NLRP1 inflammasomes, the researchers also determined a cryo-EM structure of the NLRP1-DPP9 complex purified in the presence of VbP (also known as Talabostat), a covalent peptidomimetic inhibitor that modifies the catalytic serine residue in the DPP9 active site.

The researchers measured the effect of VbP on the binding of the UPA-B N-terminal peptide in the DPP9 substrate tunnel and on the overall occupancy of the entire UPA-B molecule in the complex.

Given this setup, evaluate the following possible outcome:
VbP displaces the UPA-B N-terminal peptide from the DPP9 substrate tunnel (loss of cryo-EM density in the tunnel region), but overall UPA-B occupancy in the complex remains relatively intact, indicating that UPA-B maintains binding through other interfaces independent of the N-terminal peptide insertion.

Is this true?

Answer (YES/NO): NO